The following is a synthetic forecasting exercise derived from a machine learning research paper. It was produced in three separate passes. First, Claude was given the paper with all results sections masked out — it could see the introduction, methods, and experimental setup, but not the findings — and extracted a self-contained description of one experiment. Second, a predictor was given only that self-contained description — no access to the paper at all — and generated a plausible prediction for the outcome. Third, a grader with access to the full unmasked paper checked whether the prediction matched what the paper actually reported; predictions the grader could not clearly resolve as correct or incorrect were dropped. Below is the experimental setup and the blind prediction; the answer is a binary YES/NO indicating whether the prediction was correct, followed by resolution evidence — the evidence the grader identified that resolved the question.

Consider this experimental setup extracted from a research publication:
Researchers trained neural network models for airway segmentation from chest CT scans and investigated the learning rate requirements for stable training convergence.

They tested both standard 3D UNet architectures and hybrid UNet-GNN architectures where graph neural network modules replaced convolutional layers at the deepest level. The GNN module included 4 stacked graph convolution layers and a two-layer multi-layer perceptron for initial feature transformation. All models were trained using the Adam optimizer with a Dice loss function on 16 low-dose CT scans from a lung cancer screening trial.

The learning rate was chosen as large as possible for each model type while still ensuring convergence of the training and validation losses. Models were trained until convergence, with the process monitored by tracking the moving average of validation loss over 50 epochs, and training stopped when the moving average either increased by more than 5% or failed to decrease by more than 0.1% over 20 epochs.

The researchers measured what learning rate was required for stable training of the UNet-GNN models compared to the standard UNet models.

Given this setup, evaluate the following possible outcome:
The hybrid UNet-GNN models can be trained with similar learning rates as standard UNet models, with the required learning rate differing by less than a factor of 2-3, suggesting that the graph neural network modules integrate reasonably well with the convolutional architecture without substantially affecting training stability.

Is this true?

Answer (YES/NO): NO